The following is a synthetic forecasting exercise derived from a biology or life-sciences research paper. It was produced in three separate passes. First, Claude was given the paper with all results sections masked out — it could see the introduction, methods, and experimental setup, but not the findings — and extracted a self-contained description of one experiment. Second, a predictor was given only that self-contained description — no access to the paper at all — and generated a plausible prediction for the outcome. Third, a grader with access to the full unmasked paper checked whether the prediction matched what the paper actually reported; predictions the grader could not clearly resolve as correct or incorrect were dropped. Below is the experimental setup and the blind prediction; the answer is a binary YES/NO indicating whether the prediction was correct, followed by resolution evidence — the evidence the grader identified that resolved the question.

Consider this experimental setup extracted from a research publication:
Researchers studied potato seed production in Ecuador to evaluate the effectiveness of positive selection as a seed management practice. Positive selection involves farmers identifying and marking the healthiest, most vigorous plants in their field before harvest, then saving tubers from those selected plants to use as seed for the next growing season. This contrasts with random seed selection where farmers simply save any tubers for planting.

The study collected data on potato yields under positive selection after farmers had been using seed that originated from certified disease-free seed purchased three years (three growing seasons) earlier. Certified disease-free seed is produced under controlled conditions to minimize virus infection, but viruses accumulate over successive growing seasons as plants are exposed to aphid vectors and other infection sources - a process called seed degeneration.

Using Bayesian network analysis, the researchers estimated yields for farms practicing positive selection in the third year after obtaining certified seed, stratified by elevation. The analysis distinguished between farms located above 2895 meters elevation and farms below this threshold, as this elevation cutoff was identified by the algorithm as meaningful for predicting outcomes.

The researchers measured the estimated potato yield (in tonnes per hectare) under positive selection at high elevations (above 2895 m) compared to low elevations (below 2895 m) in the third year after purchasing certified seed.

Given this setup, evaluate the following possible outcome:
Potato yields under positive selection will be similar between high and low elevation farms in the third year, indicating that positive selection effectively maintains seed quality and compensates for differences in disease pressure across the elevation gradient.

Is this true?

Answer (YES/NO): NO